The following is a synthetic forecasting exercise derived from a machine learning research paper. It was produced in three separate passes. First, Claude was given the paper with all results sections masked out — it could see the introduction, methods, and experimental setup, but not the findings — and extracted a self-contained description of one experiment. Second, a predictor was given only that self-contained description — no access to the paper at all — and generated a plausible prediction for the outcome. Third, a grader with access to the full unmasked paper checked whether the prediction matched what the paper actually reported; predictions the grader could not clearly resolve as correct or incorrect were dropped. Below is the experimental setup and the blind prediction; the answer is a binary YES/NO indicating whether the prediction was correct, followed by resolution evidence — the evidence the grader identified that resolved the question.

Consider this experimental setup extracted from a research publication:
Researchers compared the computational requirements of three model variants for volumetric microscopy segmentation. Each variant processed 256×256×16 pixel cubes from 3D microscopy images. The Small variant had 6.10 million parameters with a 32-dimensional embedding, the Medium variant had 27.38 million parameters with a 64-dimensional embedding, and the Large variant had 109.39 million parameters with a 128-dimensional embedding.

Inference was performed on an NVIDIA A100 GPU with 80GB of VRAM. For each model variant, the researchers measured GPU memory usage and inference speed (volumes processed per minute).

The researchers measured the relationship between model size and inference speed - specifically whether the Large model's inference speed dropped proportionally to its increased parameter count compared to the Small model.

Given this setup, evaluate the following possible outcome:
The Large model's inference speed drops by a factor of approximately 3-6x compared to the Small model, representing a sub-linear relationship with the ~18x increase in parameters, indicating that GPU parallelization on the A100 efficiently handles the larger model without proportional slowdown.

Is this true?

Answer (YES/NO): YES